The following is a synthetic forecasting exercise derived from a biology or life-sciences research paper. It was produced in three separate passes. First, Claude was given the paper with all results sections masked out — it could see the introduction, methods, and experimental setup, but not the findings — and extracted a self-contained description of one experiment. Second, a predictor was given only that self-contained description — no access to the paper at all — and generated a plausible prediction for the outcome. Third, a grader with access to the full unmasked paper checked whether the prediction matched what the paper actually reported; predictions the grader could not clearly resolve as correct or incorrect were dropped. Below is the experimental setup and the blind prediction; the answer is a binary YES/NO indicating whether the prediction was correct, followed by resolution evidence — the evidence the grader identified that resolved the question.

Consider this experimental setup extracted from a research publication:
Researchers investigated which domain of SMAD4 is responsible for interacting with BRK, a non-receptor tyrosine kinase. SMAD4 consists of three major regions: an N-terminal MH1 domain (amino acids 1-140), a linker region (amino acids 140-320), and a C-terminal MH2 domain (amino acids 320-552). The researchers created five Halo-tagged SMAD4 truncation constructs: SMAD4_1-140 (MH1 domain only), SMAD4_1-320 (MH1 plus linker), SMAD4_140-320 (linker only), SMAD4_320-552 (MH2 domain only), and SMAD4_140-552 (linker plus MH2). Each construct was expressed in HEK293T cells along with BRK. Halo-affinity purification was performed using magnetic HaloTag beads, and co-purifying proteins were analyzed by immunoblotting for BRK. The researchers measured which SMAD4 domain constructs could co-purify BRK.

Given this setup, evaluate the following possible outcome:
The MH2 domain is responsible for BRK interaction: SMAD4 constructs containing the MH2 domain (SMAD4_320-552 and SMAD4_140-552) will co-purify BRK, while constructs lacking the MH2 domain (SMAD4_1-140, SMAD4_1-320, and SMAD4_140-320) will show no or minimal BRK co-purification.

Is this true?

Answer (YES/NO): NO